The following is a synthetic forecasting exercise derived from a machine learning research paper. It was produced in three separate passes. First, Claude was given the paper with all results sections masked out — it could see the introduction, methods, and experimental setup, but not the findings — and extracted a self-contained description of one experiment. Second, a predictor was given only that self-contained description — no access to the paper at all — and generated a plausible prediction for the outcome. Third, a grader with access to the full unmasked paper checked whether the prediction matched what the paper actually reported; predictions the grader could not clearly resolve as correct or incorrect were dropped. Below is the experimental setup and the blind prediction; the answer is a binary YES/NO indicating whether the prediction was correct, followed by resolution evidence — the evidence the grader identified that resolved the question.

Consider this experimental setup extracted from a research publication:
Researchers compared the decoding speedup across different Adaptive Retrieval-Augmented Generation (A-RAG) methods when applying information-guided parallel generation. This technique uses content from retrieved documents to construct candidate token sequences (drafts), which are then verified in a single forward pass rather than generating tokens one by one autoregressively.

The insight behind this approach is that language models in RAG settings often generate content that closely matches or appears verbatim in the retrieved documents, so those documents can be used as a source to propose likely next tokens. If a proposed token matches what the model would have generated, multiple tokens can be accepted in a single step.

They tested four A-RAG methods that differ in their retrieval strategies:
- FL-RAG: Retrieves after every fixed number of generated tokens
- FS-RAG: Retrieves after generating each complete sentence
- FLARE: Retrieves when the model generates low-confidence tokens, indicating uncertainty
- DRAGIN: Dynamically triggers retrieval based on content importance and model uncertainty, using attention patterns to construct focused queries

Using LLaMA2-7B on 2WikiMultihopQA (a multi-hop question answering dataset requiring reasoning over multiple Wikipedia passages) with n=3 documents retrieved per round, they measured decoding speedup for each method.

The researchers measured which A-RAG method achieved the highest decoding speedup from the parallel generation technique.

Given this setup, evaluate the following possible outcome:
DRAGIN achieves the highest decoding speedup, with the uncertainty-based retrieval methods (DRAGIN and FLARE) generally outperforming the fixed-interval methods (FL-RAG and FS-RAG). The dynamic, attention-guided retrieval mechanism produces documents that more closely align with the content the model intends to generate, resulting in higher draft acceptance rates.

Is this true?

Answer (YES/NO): YES